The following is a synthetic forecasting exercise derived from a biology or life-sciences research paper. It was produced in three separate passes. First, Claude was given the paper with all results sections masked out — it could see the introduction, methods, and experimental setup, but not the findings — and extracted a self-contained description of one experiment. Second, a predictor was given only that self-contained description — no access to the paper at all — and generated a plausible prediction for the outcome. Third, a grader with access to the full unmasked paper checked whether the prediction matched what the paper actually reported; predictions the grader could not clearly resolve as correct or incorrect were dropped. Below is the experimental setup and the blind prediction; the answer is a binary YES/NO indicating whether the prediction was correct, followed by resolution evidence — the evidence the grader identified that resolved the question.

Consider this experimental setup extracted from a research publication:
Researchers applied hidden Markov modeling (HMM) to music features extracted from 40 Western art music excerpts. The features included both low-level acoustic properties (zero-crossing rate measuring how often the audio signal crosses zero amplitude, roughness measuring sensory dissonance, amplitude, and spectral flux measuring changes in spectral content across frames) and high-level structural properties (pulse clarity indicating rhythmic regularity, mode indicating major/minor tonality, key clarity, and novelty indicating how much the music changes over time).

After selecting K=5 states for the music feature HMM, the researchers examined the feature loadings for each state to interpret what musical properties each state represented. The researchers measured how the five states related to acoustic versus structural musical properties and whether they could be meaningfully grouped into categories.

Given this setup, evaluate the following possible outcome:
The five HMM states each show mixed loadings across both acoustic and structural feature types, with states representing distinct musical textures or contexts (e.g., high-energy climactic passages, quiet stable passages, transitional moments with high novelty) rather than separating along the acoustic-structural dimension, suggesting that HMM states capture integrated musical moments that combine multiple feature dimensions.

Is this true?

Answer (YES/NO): NO